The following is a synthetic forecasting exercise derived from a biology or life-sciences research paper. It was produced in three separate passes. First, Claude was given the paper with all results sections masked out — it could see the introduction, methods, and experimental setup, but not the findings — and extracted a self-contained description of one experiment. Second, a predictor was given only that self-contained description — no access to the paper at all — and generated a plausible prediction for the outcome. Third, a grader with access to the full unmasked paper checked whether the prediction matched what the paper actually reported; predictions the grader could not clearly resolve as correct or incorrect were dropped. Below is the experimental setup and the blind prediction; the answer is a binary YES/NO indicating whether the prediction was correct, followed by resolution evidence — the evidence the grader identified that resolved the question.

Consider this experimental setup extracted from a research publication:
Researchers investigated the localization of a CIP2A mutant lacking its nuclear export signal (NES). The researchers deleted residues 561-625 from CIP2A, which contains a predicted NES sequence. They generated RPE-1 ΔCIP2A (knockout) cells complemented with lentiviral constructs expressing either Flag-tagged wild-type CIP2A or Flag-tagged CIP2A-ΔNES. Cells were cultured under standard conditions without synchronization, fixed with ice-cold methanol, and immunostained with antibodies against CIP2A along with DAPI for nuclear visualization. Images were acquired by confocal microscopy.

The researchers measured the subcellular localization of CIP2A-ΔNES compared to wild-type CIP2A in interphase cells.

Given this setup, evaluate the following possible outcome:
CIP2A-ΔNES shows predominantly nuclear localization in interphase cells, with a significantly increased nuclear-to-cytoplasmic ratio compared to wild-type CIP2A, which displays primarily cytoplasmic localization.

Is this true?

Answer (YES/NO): YES